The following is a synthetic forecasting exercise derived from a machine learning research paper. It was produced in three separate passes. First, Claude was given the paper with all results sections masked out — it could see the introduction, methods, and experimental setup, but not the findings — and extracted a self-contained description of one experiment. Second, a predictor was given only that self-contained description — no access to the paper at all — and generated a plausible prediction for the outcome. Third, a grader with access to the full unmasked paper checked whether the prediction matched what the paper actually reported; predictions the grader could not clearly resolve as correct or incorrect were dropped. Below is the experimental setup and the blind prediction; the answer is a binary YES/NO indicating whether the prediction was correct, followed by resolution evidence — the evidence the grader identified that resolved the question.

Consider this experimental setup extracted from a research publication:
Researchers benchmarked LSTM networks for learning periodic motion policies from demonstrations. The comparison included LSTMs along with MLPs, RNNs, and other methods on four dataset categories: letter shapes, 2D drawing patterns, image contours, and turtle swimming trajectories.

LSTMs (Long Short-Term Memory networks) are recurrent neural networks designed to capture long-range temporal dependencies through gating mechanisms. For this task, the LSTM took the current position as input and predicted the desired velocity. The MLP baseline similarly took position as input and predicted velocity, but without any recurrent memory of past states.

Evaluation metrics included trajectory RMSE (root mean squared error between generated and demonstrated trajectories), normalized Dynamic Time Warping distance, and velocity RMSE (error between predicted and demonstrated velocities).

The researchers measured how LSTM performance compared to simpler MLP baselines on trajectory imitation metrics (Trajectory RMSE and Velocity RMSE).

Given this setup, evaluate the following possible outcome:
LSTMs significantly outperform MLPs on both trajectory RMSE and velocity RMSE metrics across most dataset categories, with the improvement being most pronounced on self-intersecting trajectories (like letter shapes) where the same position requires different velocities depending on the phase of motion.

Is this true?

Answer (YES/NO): NO